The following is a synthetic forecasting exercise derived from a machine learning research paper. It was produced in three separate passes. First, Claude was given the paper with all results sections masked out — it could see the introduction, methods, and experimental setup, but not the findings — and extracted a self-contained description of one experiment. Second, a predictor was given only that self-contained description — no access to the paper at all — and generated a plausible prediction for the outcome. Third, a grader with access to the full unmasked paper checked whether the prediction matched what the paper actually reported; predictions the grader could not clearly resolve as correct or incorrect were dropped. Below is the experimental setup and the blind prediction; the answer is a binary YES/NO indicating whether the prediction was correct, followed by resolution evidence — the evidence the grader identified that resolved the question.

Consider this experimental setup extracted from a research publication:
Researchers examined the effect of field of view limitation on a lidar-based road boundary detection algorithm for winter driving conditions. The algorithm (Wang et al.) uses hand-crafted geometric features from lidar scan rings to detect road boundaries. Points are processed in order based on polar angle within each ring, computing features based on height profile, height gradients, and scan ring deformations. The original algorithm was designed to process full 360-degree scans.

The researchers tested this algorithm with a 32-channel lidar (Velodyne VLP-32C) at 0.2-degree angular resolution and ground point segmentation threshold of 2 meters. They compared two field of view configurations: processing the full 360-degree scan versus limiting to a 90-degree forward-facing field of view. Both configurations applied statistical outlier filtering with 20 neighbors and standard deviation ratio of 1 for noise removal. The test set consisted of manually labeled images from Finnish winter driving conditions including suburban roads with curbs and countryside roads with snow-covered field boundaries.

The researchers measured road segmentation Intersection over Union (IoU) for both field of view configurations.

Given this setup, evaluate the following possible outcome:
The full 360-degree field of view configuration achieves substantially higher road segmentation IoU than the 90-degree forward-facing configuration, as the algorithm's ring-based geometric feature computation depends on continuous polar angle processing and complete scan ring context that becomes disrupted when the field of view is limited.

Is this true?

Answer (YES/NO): NO